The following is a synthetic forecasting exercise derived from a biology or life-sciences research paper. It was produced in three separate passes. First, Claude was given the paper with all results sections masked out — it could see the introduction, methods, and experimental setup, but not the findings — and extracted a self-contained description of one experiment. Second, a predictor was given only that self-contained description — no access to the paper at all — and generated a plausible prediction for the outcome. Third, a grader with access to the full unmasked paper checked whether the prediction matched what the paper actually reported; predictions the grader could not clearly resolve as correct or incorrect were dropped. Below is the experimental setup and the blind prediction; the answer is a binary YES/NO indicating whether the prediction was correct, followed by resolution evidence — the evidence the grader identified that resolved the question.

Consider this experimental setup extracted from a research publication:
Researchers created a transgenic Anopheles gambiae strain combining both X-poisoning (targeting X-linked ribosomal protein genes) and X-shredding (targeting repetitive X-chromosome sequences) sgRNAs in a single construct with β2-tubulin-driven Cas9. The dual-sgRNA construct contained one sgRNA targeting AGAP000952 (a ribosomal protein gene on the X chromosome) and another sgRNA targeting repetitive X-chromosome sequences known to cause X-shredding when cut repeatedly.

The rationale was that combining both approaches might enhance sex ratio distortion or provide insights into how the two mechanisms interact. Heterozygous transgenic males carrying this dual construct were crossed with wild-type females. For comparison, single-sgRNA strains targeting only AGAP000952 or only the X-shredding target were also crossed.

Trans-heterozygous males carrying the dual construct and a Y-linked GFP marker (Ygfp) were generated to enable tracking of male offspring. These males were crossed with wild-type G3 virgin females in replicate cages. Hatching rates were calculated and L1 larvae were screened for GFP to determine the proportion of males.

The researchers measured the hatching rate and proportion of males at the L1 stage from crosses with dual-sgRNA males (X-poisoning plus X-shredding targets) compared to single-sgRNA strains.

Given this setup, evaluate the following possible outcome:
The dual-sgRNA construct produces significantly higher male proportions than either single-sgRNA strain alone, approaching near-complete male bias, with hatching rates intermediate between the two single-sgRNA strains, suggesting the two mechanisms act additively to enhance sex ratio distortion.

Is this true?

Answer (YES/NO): NO